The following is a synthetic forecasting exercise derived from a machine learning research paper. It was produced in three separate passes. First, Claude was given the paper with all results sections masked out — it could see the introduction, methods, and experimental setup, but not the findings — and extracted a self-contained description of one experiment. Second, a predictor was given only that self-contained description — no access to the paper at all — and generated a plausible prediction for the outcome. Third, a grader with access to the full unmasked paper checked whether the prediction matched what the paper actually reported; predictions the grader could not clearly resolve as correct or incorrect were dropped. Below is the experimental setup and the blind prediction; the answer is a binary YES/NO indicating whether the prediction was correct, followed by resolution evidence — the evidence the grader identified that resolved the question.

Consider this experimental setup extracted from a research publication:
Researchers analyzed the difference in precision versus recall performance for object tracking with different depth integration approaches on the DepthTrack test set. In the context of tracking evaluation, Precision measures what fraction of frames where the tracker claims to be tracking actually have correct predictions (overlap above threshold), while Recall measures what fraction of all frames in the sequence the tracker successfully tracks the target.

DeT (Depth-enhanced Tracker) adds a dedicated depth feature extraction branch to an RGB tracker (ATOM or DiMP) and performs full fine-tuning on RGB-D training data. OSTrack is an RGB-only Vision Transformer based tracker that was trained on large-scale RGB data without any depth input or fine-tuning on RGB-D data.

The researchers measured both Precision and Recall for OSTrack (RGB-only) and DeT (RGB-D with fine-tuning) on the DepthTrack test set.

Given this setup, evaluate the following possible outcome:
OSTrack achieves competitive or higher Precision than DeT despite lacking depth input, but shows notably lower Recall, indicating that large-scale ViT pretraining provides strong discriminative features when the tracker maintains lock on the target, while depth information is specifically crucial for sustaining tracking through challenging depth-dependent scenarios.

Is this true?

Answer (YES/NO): NO